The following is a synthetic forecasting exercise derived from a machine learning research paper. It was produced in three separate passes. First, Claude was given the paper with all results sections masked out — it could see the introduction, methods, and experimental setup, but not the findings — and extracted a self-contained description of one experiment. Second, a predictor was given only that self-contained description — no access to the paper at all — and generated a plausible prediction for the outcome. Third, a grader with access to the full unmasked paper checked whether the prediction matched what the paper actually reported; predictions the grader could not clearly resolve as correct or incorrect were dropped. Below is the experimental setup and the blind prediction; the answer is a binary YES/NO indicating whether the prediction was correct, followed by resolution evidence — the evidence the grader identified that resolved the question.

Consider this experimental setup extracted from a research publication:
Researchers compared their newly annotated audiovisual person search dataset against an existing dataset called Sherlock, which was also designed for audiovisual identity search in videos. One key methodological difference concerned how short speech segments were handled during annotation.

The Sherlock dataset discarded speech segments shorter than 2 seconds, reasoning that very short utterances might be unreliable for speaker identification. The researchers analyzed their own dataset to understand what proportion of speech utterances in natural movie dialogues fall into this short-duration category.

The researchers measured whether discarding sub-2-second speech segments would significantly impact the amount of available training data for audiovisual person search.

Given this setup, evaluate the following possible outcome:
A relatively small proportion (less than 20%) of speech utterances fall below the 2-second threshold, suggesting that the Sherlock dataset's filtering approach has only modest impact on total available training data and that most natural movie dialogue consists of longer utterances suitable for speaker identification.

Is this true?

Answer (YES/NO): NO